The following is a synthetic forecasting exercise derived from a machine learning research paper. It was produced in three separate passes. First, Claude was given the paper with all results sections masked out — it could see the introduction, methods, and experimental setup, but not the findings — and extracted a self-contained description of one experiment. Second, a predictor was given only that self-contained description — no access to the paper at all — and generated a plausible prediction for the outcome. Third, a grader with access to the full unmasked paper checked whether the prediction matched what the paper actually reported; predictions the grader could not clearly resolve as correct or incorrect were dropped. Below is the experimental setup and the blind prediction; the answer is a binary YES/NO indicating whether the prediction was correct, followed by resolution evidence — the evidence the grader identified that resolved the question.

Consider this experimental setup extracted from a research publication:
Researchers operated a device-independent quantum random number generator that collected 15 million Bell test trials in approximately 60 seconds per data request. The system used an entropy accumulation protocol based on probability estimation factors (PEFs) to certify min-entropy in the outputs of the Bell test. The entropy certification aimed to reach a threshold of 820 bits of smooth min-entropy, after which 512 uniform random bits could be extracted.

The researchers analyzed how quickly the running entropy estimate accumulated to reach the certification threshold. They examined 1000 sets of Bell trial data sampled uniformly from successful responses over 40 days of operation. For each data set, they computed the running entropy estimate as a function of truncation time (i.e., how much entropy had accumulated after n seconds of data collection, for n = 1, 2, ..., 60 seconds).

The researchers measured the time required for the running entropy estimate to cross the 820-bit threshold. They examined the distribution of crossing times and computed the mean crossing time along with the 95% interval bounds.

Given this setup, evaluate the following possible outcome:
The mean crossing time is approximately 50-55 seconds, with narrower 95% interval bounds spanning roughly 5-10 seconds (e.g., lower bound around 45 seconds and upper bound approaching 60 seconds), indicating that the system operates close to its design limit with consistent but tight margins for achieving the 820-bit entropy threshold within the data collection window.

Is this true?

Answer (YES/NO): NO